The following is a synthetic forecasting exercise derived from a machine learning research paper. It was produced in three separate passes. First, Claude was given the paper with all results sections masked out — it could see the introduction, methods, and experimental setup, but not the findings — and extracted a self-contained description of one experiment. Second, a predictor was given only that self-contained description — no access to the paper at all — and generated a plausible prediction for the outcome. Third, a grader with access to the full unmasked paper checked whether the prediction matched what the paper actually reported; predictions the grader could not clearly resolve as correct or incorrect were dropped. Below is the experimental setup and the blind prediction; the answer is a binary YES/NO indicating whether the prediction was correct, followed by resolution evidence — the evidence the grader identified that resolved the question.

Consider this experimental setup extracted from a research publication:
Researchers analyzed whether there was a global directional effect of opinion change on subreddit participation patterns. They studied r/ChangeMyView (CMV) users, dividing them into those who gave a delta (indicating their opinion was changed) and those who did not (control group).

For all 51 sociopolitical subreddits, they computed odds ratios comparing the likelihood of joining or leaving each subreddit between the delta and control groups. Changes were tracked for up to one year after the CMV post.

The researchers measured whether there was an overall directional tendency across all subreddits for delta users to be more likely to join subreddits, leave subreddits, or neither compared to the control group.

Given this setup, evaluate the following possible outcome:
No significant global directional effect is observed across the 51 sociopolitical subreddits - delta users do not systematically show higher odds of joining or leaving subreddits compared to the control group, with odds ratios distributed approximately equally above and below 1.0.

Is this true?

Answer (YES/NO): YES